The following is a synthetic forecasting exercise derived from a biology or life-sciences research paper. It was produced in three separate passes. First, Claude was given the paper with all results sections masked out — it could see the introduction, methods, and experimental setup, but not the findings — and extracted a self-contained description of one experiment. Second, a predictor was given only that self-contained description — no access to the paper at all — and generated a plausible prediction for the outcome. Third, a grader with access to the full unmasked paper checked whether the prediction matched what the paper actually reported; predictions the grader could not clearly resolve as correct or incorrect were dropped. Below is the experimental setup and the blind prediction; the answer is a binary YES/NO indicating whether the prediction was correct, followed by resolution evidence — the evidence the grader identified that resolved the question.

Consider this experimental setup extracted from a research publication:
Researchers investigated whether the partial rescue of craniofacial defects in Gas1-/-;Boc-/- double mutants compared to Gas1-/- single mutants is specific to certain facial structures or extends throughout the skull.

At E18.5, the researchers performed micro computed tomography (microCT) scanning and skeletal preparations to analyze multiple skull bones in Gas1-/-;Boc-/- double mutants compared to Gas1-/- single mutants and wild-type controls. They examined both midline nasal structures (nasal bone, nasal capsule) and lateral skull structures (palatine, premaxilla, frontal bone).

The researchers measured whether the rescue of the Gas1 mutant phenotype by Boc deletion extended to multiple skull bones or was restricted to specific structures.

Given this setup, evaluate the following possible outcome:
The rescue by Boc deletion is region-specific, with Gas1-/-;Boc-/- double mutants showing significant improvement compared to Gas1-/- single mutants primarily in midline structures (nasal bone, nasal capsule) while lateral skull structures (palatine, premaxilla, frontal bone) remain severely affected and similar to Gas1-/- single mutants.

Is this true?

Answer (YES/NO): YES